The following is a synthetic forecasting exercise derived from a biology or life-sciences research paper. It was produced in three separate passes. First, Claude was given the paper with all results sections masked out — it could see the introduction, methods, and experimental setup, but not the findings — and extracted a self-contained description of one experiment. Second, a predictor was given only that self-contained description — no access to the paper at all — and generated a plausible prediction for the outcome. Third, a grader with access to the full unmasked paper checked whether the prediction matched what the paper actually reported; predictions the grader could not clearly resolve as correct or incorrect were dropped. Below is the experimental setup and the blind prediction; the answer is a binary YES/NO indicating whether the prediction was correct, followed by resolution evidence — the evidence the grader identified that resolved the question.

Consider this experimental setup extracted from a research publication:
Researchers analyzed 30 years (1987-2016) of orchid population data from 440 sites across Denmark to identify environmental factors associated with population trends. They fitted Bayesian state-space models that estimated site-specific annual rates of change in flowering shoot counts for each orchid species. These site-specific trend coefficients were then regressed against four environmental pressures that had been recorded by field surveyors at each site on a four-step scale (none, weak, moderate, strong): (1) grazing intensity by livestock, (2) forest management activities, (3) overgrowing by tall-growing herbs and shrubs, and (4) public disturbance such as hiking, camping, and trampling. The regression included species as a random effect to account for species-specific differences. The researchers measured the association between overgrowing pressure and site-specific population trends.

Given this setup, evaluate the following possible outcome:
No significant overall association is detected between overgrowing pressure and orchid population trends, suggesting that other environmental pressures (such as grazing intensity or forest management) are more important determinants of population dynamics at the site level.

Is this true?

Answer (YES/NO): NO